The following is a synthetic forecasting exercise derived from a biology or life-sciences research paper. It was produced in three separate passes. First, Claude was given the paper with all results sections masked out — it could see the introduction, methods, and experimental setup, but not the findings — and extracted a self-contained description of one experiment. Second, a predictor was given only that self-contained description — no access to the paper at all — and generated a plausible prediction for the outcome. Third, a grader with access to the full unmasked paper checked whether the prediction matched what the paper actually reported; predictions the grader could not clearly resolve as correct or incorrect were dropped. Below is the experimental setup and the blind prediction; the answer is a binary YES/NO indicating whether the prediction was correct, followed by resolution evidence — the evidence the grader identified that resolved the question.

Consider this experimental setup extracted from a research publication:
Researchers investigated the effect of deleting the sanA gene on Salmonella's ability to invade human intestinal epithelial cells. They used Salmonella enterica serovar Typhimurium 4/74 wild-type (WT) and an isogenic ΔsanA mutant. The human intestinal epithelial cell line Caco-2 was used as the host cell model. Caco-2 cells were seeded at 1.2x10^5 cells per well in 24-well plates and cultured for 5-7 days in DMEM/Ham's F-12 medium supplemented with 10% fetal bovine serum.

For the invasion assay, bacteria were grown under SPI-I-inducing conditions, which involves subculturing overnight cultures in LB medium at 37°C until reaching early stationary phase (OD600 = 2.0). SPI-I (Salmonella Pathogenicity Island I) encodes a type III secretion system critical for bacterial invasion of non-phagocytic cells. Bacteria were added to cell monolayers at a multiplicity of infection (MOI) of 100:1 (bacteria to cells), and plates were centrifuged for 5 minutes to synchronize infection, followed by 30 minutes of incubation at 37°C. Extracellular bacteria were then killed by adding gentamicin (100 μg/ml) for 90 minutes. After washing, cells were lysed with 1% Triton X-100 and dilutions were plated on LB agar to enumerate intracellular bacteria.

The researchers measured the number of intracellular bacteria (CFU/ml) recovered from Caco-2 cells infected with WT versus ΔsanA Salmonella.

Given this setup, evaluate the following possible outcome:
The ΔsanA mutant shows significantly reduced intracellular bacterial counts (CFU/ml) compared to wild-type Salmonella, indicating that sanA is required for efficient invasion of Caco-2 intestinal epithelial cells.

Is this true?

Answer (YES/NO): NO